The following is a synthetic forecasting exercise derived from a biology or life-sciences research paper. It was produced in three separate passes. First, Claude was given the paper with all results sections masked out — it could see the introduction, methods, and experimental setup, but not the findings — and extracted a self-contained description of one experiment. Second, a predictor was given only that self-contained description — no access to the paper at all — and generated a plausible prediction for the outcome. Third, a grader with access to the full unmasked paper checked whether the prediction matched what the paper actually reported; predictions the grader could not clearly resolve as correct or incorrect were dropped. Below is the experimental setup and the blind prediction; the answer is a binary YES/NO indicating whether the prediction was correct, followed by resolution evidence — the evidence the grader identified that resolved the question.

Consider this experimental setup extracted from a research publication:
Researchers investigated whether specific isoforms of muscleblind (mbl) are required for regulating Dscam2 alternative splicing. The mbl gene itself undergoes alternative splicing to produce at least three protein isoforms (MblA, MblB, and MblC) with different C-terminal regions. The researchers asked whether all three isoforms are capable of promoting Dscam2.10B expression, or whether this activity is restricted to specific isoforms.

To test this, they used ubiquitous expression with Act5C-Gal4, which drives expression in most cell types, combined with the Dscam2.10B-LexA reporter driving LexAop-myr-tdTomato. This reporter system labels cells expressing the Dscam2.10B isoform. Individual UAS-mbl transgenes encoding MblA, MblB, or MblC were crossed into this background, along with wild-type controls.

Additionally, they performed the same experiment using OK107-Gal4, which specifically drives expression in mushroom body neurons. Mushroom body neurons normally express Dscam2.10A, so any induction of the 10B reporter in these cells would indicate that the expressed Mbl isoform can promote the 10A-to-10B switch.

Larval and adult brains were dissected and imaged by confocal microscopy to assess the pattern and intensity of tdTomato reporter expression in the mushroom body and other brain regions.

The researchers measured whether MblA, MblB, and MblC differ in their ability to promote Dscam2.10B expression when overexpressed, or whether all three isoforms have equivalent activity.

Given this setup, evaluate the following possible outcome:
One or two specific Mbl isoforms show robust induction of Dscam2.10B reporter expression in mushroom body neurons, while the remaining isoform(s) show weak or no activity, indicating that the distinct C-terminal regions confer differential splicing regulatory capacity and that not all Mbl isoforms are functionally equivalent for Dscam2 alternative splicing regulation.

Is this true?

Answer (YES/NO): NO